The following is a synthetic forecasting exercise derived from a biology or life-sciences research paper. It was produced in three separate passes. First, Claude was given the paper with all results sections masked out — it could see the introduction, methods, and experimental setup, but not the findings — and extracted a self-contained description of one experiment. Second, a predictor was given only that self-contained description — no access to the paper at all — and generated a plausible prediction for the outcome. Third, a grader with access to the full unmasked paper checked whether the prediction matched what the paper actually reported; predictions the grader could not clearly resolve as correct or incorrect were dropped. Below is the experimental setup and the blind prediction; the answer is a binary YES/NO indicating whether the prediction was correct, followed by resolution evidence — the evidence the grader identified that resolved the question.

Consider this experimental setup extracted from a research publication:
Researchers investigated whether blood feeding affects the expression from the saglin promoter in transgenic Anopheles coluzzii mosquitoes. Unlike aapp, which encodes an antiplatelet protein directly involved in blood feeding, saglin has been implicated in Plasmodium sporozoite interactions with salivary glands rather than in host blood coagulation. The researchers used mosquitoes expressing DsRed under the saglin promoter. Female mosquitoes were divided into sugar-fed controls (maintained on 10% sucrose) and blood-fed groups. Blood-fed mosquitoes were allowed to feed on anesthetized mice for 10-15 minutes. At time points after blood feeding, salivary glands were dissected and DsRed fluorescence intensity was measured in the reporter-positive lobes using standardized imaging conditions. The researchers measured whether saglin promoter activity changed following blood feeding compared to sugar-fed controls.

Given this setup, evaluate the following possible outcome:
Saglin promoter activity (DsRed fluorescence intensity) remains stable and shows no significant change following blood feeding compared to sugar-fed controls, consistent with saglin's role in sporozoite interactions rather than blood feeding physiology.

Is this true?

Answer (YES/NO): NO